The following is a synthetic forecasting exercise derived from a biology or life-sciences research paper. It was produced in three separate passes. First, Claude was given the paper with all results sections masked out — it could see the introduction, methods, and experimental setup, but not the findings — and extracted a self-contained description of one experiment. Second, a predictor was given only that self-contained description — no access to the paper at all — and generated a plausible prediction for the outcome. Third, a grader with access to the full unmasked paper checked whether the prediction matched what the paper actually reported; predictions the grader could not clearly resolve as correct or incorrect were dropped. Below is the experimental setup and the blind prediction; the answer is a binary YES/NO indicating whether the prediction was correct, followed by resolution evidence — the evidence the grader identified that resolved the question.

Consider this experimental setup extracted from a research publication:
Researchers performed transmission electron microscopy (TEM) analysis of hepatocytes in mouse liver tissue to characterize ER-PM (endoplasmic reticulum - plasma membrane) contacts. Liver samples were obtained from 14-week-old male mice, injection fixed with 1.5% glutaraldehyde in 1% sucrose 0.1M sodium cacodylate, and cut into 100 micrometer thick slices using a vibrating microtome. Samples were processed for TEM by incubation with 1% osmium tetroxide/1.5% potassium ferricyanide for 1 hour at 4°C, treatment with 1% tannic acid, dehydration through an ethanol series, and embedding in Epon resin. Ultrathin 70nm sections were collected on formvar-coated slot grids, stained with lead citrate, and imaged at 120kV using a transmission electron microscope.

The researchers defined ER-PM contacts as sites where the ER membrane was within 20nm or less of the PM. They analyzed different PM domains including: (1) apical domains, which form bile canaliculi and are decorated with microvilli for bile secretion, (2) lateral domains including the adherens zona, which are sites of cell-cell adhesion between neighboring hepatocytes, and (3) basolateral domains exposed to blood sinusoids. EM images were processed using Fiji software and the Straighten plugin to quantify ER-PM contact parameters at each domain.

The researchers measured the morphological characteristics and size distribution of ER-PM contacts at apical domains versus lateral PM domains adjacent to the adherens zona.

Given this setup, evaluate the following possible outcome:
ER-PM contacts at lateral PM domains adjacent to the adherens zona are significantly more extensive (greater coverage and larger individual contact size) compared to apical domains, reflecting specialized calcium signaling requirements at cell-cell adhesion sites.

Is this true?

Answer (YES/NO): NO